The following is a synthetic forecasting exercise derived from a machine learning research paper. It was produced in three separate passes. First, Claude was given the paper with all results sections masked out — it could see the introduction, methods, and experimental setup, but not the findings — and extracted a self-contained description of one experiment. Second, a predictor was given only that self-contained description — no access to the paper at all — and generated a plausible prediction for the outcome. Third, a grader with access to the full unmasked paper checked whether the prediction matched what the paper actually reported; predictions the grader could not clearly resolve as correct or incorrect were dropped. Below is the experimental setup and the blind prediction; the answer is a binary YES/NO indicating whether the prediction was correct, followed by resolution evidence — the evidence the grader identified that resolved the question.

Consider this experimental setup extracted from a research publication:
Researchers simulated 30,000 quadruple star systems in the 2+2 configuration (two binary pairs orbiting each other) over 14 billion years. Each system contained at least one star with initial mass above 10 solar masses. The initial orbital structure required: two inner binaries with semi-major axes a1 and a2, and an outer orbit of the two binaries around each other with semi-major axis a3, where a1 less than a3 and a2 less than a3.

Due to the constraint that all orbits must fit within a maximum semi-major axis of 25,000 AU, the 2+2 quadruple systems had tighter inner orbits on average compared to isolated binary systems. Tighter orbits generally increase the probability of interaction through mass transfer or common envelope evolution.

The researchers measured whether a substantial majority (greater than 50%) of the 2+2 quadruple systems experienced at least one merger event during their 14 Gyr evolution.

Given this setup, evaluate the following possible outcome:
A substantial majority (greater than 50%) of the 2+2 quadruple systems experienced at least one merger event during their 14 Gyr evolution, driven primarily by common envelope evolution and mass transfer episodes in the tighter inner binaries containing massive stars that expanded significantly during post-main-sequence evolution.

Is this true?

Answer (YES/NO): YES